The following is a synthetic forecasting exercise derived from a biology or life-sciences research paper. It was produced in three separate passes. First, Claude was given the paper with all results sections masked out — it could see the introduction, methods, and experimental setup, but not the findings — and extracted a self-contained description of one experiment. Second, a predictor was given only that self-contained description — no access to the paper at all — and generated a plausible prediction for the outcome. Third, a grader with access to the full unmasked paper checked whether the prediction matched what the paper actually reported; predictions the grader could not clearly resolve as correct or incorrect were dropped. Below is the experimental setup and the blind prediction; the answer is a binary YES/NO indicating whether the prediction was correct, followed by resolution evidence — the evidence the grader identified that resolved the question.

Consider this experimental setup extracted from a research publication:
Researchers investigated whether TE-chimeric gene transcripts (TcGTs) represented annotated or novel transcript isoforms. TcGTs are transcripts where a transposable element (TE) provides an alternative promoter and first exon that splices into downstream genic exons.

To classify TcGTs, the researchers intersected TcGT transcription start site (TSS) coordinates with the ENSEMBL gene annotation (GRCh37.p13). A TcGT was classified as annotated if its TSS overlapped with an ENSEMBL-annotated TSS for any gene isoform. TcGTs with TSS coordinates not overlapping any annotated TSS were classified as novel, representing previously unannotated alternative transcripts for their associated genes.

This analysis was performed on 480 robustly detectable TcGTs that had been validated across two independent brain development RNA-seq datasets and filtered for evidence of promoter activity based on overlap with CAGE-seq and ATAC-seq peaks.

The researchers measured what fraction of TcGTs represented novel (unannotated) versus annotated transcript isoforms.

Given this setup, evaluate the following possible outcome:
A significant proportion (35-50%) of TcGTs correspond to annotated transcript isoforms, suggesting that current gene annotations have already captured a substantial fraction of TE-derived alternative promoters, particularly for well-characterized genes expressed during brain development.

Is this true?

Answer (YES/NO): NO